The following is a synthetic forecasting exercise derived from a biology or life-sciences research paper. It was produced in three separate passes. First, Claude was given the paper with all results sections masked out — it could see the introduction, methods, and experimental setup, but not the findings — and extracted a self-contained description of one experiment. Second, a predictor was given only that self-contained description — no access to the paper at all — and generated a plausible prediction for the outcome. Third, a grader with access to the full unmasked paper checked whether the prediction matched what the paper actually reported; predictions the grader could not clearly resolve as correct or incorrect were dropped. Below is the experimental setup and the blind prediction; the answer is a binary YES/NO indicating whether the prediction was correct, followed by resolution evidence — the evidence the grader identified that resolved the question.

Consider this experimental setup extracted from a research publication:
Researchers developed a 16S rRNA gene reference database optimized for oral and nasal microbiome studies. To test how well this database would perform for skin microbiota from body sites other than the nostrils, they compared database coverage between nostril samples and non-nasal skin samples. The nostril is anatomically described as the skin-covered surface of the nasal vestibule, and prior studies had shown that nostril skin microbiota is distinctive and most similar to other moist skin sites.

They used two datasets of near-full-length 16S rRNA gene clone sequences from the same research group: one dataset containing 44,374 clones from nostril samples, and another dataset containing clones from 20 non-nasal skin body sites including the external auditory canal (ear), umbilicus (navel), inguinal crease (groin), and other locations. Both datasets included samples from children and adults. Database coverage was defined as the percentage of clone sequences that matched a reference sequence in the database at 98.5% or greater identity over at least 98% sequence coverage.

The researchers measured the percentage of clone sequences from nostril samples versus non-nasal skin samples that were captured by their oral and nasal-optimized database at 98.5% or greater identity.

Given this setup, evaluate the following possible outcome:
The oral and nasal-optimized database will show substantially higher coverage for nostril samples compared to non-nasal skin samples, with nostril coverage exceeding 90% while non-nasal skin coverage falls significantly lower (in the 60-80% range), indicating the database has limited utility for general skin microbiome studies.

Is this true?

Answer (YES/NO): NO